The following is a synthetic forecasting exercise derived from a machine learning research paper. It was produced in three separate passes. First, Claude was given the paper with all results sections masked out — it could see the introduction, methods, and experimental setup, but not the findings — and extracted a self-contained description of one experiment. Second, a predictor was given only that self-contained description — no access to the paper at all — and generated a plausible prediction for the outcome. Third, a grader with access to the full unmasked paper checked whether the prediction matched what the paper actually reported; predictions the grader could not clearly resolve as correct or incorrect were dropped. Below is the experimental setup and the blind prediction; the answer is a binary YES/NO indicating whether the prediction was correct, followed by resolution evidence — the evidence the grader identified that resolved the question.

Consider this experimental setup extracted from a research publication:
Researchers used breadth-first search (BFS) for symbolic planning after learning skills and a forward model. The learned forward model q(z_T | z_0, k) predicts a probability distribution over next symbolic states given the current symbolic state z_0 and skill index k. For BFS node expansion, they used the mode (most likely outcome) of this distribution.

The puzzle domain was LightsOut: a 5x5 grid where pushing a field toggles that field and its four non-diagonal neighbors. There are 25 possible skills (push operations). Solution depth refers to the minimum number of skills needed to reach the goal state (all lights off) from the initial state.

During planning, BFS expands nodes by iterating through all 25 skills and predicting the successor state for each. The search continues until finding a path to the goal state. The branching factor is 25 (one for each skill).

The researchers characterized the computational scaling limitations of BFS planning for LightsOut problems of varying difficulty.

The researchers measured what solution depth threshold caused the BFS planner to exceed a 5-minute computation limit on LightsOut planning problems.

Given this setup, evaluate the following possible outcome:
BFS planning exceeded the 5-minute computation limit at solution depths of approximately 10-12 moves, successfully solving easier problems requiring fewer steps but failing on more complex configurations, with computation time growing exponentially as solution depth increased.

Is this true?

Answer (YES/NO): NO